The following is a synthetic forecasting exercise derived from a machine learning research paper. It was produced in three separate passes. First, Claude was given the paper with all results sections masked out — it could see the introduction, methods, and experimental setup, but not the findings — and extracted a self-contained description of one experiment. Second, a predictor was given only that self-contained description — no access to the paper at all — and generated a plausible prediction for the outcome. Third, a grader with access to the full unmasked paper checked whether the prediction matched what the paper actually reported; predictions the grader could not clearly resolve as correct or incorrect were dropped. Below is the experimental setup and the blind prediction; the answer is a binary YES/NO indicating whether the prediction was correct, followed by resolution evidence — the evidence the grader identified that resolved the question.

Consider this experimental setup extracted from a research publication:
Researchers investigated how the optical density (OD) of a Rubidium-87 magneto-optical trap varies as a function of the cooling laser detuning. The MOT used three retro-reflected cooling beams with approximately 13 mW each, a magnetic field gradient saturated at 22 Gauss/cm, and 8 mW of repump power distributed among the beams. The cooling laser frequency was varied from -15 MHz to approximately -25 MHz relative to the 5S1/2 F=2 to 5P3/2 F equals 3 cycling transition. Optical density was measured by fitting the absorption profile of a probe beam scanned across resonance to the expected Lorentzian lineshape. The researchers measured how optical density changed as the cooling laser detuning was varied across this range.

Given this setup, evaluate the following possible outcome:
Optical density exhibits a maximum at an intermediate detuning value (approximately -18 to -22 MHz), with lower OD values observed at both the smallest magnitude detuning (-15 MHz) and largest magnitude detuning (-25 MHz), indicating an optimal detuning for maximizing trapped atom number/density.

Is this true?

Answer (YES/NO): NO